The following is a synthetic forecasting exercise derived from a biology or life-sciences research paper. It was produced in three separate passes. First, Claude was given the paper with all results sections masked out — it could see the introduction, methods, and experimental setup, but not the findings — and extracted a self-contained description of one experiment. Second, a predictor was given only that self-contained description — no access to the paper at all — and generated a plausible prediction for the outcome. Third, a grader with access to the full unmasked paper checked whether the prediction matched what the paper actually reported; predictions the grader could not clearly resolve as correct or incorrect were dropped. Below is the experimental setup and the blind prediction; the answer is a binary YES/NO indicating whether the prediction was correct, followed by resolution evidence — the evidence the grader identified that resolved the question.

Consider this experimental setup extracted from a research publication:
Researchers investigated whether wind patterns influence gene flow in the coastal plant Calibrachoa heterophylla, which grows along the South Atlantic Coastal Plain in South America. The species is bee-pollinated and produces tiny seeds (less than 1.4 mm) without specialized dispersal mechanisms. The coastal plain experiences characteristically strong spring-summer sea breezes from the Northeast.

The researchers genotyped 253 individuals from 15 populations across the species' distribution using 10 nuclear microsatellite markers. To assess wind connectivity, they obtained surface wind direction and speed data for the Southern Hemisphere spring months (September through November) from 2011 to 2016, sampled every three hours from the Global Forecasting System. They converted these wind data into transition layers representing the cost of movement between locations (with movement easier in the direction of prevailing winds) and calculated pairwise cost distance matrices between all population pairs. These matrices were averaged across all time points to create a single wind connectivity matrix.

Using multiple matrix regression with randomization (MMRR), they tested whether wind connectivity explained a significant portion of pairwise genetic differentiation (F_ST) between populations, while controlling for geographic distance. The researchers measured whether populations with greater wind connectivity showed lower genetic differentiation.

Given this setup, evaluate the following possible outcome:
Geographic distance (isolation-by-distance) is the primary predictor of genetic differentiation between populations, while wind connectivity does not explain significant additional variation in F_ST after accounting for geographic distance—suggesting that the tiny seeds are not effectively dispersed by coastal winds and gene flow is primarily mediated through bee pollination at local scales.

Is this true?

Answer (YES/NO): NO